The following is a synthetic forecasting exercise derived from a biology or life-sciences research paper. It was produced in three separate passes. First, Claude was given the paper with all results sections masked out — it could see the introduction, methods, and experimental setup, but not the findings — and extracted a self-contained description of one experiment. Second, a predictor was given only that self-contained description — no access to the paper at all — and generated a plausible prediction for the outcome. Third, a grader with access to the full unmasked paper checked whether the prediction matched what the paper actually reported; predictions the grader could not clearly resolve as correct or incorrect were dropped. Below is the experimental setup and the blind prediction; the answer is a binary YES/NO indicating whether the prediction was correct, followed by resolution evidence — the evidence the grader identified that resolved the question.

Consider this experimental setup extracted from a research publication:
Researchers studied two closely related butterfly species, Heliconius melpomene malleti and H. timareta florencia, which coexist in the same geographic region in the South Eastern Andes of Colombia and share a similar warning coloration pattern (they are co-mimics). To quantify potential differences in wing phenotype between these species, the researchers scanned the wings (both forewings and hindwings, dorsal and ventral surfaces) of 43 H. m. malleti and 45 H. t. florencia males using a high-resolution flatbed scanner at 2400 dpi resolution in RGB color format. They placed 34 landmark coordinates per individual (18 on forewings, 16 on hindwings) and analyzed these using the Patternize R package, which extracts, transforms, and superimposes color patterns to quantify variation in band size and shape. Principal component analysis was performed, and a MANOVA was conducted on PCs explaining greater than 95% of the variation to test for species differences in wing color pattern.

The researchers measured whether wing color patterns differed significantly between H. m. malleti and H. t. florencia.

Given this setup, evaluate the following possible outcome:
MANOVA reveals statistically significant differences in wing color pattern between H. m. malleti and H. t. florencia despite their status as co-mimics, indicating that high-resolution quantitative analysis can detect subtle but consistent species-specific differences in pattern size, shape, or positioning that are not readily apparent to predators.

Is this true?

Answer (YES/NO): NO